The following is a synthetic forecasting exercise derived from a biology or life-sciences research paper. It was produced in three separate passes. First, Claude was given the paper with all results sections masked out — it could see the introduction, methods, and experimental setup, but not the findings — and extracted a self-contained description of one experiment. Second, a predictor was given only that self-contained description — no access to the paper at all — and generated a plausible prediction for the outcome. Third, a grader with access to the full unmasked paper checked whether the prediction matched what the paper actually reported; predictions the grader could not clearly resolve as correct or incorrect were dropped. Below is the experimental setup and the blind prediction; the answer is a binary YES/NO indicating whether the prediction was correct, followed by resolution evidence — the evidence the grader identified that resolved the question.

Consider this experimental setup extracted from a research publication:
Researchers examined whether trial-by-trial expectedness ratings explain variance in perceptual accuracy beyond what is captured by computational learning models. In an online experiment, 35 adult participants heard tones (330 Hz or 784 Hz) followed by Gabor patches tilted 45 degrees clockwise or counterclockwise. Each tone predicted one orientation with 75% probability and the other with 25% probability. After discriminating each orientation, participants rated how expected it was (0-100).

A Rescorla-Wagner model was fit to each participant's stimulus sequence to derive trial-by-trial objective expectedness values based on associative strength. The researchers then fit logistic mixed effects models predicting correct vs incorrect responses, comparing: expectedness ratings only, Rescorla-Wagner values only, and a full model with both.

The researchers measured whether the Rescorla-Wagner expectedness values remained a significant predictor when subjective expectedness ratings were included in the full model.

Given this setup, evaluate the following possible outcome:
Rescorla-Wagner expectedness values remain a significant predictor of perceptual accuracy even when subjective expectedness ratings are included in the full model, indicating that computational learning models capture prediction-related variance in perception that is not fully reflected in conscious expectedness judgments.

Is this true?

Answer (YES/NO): NO